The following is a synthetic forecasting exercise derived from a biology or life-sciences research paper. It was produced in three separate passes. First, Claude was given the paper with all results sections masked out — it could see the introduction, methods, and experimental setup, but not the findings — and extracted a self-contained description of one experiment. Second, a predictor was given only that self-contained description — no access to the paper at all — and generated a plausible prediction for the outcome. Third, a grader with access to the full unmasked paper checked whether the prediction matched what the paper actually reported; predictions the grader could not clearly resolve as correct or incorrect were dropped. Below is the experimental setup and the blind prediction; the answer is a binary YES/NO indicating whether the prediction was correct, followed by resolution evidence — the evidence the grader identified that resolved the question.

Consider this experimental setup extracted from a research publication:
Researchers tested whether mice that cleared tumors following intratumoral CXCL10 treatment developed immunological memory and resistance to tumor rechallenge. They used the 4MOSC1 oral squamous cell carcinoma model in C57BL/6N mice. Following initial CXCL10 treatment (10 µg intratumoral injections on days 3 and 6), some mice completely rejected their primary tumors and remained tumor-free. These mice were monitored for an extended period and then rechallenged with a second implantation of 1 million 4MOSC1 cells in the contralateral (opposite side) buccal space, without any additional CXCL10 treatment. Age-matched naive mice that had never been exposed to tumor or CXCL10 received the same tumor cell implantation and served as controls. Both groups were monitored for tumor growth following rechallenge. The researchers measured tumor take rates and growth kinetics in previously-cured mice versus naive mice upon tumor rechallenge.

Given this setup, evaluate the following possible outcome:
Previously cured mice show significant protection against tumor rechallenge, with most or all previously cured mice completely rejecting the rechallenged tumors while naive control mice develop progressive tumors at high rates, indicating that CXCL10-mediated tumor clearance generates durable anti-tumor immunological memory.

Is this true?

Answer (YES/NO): YES